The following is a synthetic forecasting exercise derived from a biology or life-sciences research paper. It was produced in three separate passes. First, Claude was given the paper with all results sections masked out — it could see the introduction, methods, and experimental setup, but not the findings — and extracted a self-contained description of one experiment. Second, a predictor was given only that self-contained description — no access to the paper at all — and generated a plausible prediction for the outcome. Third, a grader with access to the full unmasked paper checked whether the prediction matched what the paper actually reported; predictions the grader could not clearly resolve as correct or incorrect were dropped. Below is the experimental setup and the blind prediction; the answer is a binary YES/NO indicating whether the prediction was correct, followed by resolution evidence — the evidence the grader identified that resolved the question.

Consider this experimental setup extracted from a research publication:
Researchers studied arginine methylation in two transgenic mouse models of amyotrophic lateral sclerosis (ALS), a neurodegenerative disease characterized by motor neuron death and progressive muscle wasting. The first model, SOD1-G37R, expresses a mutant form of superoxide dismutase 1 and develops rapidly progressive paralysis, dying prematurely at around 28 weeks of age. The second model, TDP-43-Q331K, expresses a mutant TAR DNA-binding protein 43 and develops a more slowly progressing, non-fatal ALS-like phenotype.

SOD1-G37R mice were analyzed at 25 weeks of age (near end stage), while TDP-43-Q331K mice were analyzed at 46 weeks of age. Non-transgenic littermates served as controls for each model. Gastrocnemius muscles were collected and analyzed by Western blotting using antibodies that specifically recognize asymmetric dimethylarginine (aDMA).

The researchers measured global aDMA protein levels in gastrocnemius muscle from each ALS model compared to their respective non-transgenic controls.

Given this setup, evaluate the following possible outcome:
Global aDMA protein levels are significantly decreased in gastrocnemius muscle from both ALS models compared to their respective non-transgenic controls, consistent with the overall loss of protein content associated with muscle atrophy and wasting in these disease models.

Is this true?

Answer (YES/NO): NO